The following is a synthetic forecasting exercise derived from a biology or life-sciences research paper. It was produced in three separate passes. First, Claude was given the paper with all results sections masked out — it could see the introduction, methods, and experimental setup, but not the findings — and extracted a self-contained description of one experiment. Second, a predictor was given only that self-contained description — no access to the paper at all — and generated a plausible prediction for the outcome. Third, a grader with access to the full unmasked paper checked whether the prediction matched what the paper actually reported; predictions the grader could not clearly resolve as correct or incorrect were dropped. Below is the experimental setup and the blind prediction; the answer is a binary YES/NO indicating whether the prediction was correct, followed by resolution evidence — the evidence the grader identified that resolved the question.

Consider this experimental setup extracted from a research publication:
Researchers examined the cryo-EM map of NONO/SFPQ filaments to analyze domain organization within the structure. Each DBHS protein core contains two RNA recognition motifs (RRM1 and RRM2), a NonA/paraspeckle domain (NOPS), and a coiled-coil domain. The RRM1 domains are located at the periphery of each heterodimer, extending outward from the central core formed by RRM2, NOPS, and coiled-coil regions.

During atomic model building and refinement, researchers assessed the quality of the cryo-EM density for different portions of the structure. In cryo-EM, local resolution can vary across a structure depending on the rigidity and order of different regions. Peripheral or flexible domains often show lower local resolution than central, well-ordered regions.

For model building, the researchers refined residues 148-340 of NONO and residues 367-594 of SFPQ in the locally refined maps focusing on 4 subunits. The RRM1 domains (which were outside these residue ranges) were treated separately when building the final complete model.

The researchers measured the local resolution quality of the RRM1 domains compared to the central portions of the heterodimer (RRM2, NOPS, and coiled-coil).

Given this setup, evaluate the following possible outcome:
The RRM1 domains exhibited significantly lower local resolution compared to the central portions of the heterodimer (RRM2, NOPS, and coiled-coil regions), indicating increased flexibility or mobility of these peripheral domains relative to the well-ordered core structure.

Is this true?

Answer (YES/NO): YES